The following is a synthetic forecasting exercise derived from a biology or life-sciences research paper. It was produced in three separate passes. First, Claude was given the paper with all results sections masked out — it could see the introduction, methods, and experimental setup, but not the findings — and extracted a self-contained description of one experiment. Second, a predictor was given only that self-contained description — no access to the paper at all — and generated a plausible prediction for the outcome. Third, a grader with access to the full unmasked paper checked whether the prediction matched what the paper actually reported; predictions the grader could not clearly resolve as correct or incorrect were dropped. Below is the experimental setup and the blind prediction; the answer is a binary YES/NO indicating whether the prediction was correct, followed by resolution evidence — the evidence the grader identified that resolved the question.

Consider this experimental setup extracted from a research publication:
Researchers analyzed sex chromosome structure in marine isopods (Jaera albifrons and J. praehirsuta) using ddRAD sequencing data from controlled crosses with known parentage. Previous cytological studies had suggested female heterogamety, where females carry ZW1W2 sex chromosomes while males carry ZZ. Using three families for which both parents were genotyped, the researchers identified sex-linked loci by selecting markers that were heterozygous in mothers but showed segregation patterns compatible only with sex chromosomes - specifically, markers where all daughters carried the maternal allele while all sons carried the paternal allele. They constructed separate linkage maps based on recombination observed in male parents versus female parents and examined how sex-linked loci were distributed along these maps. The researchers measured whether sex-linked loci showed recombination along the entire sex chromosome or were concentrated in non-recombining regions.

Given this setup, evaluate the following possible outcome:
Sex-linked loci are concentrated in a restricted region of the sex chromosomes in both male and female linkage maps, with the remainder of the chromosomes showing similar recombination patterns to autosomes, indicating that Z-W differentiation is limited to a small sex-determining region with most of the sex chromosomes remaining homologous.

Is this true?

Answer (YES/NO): NO